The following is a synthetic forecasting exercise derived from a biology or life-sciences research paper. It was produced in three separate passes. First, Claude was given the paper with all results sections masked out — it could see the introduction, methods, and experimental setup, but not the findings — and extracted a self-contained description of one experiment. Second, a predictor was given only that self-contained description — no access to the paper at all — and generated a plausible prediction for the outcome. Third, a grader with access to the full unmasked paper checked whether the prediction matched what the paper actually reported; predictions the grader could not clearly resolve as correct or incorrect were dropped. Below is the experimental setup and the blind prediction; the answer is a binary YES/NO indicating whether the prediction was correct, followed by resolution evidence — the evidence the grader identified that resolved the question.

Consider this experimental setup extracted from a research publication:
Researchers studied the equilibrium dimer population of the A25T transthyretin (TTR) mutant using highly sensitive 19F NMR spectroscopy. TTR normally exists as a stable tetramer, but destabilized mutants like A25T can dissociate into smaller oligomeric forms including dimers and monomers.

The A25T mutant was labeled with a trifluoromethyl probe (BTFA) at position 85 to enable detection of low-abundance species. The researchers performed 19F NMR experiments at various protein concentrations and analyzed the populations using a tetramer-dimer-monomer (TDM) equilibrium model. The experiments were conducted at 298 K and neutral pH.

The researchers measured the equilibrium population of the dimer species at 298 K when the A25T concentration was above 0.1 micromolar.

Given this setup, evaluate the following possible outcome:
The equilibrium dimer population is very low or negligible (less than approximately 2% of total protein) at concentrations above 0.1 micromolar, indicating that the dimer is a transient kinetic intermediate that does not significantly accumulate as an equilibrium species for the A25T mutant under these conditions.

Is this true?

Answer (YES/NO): NO